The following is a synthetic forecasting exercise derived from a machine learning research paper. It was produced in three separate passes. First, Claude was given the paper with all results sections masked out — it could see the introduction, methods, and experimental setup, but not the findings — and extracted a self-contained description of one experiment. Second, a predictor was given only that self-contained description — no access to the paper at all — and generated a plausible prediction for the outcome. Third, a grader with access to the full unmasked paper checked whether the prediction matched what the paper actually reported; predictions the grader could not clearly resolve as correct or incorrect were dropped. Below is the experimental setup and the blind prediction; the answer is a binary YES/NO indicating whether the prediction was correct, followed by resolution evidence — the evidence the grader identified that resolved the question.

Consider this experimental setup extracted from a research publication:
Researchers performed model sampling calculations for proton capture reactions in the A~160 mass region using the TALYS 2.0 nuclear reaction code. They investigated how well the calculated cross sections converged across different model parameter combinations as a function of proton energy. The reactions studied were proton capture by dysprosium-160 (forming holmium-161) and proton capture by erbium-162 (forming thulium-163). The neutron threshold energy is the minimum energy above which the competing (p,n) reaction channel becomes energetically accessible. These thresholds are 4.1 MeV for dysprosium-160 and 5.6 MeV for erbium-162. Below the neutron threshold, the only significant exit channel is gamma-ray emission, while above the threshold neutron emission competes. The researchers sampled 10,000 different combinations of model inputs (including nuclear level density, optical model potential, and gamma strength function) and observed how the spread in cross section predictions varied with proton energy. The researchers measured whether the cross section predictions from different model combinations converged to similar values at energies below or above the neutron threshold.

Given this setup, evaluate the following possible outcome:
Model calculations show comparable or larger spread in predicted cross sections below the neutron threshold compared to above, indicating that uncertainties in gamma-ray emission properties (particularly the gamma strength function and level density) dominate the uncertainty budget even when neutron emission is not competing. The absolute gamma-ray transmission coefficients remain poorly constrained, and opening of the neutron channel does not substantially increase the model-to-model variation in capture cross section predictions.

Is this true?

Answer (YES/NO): NO